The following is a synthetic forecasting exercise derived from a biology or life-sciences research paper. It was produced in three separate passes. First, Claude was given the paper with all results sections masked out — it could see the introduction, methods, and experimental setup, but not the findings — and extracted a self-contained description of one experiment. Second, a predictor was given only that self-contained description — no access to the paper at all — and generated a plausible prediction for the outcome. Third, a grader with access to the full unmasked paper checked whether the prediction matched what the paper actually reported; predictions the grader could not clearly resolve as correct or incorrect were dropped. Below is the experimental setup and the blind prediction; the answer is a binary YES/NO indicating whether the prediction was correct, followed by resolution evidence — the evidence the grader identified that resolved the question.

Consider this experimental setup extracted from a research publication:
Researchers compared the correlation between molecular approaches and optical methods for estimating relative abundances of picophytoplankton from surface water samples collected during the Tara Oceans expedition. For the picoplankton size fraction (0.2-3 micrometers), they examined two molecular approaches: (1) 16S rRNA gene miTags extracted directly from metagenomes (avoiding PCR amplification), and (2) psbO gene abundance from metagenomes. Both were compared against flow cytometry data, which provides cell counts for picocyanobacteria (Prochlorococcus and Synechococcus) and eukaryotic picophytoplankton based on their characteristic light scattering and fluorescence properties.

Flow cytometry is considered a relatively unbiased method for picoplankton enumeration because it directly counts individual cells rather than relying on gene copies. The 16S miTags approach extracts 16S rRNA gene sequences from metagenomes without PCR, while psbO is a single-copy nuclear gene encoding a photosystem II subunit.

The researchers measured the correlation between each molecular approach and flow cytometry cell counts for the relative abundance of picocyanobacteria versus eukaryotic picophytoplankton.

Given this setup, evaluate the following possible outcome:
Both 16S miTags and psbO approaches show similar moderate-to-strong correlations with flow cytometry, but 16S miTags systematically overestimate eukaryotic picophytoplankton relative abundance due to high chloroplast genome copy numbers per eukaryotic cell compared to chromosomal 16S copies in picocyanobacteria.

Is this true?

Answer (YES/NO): YES